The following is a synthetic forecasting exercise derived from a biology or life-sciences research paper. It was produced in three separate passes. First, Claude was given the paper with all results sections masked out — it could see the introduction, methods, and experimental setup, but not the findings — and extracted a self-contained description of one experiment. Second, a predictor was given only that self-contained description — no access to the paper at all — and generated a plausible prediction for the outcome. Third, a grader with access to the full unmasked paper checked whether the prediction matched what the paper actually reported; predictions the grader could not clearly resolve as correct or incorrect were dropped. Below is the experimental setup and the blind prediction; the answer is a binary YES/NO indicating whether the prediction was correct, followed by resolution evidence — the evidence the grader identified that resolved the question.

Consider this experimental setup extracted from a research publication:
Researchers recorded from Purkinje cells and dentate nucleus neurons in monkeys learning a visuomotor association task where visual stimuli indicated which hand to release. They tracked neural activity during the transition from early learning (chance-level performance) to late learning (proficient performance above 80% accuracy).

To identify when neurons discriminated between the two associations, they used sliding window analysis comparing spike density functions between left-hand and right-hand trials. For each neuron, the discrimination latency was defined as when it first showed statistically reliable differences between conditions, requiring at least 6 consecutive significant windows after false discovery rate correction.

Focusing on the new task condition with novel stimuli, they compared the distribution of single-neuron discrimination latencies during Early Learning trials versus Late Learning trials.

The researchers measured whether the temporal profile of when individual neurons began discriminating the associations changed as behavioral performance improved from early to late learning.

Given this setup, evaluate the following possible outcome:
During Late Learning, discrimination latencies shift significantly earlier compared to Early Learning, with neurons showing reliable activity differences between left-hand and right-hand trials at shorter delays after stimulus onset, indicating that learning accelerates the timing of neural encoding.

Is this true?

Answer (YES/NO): NO